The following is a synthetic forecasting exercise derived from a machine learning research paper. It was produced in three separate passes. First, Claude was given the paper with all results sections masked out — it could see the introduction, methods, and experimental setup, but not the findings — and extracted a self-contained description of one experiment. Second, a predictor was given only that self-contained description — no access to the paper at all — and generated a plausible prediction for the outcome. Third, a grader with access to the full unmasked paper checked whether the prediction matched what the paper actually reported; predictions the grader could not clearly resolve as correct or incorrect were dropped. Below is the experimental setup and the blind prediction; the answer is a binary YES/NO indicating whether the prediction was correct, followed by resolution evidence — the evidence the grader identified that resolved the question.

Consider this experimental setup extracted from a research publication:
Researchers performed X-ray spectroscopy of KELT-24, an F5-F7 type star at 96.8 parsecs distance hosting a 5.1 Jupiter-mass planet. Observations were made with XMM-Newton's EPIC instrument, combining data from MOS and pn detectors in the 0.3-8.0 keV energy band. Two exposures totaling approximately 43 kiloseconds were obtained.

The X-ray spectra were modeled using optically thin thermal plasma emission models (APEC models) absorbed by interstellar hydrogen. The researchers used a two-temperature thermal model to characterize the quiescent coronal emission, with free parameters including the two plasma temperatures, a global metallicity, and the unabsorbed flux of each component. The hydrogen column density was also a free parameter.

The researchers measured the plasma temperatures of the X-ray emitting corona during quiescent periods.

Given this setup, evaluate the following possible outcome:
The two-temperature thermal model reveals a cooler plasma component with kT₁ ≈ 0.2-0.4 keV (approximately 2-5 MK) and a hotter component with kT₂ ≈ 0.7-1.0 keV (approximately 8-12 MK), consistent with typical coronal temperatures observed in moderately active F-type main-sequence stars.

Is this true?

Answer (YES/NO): YES